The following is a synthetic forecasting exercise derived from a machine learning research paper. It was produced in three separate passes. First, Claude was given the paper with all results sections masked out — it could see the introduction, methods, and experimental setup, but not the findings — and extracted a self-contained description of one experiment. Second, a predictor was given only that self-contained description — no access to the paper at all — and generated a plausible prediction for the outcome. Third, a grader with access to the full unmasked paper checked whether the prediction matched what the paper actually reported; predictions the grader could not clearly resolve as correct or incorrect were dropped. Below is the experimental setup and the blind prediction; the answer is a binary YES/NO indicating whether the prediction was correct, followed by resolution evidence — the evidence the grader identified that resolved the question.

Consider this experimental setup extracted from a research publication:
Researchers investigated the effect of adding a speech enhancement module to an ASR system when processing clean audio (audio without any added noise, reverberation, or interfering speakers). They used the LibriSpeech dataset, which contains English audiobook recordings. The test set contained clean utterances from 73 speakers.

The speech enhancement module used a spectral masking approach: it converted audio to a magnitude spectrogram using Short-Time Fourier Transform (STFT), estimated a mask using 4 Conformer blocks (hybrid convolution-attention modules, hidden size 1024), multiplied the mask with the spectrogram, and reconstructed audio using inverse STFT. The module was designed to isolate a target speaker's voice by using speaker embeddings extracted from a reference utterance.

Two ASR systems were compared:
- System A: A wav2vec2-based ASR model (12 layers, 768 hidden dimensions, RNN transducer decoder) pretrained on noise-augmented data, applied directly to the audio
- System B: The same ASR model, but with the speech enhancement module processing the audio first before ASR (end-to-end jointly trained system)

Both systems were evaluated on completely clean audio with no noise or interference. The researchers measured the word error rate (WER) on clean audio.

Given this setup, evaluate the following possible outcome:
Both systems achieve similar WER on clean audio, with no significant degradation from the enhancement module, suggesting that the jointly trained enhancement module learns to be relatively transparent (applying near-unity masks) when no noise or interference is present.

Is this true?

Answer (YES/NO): NO